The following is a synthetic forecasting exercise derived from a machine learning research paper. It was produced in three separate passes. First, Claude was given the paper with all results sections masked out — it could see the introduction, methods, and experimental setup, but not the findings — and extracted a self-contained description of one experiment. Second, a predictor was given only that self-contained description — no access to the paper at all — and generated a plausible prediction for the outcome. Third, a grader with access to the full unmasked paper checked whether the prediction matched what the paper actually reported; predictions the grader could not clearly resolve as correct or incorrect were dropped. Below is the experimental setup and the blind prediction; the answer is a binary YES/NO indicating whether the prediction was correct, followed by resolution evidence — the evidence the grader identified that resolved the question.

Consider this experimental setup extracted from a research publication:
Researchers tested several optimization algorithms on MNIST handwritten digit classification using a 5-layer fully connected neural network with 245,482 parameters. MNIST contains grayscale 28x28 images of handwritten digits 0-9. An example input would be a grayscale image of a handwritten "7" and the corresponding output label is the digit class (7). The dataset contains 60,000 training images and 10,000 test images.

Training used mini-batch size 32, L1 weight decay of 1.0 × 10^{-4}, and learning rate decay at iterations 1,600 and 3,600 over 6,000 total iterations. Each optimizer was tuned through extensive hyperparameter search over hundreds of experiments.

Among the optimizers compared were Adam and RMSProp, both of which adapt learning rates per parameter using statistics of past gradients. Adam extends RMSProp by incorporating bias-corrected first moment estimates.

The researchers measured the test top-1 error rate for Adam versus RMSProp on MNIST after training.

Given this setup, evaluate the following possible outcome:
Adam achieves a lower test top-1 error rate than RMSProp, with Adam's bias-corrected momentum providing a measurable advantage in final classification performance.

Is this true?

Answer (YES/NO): NO